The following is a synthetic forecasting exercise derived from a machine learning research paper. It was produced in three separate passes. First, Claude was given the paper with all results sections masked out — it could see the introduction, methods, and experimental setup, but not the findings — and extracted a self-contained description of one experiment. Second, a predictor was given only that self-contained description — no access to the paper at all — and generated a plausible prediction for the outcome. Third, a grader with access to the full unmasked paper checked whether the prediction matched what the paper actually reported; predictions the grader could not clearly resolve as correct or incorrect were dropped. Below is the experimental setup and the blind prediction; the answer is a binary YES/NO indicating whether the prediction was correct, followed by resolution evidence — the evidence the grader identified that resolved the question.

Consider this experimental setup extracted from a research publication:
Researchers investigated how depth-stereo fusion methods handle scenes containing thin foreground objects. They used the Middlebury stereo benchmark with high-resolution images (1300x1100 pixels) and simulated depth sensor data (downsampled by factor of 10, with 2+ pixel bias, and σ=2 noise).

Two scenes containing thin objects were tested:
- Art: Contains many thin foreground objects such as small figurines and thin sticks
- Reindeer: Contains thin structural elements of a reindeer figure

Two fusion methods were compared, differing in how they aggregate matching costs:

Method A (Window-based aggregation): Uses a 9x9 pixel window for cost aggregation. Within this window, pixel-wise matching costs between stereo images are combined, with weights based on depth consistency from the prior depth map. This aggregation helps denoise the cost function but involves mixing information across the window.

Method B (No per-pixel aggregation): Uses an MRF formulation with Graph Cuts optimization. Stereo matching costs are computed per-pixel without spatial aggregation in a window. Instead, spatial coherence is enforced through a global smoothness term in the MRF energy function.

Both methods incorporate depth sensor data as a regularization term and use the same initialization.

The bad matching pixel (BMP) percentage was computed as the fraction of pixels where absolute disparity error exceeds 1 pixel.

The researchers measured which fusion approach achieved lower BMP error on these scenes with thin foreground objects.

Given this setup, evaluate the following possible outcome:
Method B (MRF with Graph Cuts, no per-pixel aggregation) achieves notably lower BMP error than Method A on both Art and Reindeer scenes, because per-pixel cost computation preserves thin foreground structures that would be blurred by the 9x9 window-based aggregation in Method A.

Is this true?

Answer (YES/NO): YES